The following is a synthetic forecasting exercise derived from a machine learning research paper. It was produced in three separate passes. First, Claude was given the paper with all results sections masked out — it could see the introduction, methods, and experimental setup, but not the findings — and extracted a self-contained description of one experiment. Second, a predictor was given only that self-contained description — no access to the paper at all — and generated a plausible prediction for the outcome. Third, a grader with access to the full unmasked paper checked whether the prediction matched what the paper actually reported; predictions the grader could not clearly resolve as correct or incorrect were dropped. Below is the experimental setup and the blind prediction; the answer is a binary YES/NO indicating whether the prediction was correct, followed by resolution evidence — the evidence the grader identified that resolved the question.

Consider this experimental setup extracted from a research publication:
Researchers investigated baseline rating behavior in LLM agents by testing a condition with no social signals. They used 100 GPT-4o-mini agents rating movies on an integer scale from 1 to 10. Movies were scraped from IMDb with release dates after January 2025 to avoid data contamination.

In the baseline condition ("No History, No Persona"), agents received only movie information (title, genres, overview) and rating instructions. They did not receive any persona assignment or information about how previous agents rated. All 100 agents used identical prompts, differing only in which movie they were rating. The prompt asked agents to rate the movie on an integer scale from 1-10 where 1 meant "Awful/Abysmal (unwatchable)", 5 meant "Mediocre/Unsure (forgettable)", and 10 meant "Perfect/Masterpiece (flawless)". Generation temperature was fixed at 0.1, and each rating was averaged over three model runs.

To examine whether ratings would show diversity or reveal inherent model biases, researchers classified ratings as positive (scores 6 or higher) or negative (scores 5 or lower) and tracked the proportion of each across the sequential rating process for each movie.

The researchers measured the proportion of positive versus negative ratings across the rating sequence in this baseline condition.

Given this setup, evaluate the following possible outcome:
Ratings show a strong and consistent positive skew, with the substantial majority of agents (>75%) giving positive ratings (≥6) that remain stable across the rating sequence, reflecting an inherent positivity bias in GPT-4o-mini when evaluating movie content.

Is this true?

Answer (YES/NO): YES